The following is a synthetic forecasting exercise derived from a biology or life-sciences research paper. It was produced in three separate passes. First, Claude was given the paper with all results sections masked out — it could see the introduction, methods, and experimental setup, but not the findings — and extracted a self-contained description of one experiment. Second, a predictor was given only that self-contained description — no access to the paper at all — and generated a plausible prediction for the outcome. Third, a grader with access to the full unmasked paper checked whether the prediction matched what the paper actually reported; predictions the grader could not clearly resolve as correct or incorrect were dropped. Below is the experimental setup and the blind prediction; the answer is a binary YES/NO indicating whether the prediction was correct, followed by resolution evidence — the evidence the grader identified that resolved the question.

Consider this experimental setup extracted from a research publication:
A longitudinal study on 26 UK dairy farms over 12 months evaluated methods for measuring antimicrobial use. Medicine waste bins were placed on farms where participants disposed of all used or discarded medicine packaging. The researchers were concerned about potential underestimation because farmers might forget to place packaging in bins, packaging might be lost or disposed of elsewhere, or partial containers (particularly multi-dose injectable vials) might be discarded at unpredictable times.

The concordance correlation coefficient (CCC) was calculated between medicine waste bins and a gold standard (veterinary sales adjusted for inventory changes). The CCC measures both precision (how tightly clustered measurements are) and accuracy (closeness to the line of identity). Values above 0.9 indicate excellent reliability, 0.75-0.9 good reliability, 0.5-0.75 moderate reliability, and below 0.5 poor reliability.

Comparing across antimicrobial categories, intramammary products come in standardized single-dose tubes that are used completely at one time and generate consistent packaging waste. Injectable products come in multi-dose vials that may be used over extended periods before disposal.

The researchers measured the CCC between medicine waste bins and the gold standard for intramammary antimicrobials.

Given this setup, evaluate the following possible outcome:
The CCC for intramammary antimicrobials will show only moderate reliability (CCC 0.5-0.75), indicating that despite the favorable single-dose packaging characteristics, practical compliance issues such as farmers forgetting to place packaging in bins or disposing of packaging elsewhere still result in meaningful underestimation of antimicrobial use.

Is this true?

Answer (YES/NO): NO